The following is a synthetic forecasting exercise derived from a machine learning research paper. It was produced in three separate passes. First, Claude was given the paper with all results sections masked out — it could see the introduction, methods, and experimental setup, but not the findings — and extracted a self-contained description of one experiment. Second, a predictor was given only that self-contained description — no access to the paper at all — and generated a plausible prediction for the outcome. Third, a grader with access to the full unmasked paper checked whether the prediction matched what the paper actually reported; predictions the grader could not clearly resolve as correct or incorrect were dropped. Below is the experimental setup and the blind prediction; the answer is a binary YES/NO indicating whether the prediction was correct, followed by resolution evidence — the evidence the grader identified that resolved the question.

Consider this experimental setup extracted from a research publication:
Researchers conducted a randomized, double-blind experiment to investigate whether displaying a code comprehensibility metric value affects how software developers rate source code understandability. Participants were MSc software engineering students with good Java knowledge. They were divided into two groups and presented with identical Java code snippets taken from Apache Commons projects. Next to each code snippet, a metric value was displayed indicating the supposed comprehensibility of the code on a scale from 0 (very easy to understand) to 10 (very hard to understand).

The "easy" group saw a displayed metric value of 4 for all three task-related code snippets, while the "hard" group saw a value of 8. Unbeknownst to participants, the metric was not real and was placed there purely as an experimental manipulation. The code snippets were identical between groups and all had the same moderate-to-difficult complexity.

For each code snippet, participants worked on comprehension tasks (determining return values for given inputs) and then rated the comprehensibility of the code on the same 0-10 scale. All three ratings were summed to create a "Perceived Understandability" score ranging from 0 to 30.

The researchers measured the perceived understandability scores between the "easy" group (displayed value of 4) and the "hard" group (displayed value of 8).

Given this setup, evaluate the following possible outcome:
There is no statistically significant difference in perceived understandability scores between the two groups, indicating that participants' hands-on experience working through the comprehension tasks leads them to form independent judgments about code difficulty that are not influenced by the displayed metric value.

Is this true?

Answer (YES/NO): NO